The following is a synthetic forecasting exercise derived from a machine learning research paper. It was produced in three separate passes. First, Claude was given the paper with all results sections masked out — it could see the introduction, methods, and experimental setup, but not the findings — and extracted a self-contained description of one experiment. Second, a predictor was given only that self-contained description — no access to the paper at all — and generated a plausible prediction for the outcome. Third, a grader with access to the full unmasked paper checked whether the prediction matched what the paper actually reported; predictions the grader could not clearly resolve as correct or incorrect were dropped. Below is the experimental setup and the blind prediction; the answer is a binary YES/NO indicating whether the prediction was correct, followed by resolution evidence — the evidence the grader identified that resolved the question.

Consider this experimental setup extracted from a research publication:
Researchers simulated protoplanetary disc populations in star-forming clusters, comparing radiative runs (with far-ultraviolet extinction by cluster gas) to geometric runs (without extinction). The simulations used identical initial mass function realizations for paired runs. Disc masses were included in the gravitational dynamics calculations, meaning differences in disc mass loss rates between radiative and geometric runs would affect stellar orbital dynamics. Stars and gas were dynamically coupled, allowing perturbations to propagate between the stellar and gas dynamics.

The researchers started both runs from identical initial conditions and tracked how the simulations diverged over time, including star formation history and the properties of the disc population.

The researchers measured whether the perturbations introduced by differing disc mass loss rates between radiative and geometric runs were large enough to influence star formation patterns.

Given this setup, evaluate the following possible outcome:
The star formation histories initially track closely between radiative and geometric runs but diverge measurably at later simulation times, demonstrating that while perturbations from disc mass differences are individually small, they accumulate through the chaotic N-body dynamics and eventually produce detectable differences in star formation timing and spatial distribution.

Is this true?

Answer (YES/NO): YES